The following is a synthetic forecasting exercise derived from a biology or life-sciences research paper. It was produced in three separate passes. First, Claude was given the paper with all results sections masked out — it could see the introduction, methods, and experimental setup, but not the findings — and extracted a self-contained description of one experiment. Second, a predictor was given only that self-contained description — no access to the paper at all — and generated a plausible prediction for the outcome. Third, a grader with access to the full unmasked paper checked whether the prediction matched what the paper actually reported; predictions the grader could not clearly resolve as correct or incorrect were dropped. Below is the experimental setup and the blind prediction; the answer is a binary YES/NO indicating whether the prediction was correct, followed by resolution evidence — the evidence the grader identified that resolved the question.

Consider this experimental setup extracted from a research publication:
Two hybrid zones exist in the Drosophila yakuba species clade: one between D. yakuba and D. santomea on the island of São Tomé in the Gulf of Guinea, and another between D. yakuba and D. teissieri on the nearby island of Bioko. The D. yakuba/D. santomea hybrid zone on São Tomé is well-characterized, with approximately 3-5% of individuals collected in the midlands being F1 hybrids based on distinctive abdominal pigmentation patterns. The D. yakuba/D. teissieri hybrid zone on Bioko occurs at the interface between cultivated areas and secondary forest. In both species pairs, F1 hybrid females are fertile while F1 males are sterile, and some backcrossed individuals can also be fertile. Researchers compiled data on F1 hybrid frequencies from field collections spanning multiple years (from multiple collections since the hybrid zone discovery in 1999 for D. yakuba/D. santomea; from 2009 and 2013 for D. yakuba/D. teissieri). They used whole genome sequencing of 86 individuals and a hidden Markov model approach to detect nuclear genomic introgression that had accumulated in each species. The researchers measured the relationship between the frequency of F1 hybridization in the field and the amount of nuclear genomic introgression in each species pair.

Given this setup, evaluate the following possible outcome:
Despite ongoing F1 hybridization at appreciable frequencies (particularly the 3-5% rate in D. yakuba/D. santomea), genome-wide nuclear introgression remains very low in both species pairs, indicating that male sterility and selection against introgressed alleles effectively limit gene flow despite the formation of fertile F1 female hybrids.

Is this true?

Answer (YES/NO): YES